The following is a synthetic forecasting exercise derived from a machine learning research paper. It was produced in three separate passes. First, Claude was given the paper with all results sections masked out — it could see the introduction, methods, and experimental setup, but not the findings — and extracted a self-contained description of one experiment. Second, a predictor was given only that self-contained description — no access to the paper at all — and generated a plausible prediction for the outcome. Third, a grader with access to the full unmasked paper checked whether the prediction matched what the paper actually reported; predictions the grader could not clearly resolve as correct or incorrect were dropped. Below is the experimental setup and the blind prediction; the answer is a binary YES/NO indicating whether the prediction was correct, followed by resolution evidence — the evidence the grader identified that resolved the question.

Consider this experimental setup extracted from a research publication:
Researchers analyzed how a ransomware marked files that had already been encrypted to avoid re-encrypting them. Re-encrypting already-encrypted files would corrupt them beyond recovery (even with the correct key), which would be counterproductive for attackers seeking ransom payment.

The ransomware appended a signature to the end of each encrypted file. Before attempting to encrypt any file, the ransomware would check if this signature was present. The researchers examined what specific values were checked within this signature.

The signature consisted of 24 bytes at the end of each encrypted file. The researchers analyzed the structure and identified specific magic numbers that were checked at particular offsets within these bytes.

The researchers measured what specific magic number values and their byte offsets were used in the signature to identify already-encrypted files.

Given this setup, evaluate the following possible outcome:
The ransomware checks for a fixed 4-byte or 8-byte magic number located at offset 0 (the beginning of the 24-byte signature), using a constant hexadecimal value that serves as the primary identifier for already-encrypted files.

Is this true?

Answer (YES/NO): NO